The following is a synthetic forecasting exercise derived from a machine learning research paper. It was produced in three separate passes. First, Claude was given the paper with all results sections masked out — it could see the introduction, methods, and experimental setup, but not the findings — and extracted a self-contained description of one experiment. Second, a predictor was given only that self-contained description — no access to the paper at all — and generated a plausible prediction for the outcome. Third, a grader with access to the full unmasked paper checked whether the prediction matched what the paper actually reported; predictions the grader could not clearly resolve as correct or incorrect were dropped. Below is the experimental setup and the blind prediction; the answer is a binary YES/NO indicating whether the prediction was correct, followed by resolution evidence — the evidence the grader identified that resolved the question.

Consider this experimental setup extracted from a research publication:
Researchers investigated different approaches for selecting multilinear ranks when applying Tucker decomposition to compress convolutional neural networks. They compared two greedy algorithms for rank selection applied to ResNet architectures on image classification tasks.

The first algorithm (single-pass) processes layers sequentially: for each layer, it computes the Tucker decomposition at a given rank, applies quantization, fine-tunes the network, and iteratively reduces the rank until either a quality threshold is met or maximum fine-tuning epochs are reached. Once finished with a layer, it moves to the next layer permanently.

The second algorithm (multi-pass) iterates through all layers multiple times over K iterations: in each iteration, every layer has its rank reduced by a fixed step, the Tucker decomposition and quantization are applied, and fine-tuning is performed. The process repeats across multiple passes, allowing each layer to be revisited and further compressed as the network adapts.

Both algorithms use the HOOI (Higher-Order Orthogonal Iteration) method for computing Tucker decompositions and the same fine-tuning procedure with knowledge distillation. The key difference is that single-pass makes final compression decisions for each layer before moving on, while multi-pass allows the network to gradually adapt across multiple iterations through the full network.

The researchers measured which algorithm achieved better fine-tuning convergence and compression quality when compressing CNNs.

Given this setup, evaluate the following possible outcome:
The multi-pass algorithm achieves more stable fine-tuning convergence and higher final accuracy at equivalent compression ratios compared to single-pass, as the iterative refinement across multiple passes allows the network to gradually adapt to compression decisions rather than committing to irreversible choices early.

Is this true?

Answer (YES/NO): YES